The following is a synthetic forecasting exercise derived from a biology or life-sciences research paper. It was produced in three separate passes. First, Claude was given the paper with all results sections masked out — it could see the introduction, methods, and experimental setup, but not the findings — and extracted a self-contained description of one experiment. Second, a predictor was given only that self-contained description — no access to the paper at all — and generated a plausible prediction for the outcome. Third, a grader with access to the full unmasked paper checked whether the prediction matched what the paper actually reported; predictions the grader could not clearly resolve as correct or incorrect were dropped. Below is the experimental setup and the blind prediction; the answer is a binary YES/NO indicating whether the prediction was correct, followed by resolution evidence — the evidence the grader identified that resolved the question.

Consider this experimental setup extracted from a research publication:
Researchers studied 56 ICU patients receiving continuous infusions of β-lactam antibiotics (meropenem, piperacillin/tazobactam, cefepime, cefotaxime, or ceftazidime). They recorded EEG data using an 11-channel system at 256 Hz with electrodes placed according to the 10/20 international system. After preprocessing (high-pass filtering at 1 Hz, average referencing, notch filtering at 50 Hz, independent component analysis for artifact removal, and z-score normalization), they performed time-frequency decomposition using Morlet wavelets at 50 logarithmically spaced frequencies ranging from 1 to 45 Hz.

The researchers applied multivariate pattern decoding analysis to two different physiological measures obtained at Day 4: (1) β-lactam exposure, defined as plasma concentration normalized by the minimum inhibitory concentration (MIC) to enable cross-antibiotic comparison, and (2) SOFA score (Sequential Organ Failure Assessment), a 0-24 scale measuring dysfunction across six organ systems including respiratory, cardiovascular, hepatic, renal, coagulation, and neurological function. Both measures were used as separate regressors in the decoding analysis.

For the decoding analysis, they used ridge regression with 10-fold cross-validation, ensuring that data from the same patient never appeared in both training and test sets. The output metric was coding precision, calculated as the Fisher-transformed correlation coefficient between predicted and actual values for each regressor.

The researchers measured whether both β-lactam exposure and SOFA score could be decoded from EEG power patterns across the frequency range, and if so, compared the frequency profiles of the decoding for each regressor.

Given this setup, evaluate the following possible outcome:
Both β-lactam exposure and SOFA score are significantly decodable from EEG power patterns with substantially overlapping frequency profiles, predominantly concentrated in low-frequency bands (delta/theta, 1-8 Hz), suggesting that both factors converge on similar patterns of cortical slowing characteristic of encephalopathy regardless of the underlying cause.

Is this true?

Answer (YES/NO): NO